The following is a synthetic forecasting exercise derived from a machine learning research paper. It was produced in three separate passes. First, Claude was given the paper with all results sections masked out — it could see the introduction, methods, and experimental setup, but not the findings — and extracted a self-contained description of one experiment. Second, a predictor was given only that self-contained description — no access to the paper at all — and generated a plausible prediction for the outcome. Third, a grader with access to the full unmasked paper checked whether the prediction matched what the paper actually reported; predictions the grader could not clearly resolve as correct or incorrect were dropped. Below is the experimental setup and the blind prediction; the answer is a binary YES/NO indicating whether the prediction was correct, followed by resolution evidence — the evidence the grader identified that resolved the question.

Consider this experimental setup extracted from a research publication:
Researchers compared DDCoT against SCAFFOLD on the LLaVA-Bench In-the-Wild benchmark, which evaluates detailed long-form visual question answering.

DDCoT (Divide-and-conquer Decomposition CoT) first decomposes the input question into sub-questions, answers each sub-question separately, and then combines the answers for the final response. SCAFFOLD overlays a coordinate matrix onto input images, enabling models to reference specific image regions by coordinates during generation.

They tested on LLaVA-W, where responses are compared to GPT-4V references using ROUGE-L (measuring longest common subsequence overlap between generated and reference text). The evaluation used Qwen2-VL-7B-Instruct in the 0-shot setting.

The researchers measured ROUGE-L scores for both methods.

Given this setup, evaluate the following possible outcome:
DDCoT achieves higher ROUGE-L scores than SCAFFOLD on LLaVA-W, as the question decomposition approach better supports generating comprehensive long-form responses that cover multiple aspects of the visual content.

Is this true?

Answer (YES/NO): NO